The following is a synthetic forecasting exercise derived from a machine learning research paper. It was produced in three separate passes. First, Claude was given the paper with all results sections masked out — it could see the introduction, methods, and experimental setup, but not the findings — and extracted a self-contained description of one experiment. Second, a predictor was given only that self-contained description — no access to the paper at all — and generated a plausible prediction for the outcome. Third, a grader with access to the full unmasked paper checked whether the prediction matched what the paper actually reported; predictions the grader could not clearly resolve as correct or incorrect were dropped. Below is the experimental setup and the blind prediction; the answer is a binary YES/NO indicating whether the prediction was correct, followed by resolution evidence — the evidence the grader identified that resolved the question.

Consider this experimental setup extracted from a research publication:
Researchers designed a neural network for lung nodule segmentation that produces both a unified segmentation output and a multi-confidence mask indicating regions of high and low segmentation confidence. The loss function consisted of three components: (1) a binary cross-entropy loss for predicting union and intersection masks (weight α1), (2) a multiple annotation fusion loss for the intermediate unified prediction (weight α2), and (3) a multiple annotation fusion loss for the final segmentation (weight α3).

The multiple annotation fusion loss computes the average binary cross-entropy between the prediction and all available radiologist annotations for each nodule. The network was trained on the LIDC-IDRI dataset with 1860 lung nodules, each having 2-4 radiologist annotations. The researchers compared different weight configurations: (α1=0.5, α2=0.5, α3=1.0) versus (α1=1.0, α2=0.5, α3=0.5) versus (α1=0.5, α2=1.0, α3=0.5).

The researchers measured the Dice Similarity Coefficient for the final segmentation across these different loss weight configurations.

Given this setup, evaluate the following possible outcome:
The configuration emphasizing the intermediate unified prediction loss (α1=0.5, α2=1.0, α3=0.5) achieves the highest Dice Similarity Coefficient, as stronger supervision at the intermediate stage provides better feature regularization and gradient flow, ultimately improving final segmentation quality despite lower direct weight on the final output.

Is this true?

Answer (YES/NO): NO